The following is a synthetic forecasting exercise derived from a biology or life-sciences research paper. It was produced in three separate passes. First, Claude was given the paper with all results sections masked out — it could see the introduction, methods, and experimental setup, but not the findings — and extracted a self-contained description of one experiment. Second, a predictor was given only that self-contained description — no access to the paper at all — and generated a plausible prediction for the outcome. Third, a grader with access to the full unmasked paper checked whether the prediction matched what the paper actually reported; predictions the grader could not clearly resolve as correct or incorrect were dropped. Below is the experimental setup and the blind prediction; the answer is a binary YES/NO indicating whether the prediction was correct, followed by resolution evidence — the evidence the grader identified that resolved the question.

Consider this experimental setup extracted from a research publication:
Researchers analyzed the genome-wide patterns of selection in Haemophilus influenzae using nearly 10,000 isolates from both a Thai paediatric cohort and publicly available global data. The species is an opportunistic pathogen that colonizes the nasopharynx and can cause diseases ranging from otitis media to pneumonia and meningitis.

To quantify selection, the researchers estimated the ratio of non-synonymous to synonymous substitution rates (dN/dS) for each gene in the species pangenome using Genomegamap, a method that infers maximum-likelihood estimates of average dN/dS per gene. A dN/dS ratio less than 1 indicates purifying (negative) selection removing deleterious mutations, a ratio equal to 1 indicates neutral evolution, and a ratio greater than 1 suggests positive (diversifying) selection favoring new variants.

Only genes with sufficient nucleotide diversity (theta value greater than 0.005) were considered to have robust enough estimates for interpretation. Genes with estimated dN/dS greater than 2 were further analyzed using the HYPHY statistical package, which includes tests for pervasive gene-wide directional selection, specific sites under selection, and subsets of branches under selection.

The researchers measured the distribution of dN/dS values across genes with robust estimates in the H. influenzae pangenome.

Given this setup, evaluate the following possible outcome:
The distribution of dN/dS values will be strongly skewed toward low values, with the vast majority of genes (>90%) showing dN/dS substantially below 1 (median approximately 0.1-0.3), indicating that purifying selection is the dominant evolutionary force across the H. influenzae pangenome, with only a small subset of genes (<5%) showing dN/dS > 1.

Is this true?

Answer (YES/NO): YES